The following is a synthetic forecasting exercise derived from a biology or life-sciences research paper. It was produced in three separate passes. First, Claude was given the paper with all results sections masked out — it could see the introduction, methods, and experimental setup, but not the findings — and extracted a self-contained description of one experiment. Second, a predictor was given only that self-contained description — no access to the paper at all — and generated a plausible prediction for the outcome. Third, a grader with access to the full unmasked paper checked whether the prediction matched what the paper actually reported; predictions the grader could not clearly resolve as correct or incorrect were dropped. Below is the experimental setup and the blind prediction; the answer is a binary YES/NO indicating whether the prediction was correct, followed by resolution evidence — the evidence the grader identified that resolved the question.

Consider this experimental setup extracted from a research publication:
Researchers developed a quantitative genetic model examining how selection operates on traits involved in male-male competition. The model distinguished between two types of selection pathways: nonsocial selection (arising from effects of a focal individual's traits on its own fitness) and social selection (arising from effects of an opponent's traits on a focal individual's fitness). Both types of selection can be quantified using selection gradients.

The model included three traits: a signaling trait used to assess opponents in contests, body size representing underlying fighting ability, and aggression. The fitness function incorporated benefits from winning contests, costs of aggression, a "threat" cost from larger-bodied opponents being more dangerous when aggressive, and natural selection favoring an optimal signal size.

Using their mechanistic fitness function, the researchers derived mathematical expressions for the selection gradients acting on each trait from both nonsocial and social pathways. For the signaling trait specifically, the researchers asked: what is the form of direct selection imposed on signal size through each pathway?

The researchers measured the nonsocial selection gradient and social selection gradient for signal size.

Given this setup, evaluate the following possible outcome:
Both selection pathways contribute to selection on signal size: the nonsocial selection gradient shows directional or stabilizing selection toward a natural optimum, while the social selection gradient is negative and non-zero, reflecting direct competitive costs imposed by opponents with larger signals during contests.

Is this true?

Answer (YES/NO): NO